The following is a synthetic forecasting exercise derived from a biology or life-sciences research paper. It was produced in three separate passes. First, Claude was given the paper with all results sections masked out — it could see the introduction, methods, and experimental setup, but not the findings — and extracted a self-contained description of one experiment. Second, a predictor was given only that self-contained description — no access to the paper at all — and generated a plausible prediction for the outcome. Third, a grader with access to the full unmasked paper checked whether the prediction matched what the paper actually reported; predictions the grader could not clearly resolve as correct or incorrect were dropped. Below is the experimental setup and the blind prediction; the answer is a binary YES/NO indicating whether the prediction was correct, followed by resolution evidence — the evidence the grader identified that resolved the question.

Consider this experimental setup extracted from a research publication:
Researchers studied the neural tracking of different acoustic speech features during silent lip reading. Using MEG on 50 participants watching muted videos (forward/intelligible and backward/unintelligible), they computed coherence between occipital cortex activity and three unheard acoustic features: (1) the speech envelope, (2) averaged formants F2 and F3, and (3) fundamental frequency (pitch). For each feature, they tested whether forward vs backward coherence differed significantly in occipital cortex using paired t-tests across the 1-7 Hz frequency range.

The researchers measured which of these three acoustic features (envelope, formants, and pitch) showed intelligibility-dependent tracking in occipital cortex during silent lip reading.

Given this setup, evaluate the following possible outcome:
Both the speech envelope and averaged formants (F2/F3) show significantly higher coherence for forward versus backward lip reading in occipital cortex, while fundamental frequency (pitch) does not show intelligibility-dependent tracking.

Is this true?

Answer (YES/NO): NO